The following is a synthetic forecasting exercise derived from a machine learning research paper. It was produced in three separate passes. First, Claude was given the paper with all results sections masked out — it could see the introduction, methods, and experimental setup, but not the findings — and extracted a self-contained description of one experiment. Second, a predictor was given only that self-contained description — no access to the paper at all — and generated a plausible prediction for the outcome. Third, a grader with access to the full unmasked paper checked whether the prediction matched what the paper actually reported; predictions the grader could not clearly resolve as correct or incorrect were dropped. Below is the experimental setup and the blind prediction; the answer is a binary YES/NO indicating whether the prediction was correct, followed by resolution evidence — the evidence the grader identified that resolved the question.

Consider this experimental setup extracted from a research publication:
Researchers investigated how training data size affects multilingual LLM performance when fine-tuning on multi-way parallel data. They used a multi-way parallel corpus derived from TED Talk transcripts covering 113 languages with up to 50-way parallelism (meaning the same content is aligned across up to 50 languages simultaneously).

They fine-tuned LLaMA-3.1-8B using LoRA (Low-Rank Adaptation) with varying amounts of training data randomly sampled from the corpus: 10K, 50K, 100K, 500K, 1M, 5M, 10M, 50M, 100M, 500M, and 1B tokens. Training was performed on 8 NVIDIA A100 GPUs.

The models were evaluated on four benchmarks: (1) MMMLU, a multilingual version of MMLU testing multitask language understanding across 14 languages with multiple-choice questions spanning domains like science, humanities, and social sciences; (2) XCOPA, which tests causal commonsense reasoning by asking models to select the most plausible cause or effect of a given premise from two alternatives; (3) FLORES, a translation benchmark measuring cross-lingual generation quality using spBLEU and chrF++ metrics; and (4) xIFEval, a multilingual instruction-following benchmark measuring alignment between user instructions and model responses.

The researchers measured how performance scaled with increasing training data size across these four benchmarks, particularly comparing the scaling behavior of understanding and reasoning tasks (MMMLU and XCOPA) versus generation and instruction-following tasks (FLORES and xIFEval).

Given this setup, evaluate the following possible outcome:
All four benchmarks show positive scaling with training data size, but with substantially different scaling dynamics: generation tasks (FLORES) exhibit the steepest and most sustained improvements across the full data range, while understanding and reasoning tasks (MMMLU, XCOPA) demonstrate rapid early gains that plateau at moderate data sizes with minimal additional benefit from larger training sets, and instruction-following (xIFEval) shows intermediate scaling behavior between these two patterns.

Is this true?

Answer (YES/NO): NO